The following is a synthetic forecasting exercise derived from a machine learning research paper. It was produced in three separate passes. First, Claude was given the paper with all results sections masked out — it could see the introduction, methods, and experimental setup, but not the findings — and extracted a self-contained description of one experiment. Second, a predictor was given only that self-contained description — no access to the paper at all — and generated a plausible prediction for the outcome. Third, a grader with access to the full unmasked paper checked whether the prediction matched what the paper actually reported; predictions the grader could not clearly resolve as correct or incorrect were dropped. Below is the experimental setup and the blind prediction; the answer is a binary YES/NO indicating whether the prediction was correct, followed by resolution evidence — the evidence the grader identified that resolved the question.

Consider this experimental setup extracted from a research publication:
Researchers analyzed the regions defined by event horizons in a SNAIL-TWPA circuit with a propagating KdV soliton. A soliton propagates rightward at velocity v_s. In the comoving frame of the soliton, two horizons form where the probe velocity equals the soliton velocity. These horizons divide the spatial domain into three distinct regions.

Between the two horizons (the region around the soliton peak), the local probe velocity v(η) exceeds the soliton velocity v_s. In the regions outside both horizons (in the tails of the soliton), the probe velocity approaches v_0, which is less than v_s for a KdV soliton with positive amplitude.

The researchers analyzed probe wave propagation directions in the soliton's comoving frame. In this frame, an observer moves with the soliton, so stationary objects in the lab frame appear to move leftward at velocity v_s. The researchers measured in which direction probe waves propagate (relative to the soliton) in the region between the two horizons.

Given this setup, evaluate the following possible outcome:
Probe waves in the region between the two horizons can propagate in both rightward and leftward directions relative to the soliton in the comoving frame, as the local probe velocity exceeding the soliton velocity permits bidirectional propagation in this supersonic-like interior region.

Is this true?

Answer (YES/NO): NO